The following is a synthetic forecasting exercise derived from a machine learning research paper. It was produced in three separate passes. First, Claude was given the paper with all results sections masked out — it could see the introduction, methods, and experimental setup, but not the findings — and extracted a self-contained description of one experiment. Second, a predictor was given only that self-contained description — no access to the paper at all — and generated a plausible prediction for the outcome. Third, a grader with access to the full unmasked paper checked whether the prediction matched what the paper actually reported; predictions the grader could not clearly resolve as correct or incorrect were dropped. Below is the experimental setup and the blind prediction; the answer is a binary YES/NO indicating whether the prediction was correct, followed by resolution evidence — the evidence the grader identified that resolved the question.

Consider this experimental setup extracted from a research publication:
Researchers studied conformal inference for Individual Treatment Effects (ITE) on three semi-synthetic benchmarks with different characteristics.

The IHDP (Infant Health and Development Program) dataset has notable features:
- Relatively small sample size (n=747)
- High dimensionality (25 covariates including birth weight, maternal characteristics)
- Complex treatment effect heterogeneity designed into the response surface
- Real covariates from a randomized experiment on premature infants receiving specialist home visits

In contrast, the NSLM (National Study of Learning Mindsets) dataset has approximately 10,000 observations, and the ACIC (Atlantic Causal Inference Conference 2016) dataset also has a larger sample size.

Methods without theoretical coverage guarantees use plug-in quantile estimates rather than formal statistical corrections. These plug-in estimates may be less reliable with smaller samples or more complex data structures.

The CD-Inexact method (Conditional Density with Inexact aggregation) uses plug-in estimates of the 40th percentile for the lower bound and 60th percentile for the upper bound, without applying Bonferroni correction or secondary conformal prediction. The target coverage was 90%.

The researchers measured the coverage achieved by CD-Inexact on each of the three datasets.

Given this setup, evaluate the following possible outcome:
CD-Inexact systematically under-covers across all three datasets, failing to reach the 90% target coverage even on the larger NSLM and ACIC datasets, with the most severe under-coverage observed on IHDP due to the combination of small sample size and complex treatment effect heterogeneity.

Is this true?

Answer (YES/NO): NO